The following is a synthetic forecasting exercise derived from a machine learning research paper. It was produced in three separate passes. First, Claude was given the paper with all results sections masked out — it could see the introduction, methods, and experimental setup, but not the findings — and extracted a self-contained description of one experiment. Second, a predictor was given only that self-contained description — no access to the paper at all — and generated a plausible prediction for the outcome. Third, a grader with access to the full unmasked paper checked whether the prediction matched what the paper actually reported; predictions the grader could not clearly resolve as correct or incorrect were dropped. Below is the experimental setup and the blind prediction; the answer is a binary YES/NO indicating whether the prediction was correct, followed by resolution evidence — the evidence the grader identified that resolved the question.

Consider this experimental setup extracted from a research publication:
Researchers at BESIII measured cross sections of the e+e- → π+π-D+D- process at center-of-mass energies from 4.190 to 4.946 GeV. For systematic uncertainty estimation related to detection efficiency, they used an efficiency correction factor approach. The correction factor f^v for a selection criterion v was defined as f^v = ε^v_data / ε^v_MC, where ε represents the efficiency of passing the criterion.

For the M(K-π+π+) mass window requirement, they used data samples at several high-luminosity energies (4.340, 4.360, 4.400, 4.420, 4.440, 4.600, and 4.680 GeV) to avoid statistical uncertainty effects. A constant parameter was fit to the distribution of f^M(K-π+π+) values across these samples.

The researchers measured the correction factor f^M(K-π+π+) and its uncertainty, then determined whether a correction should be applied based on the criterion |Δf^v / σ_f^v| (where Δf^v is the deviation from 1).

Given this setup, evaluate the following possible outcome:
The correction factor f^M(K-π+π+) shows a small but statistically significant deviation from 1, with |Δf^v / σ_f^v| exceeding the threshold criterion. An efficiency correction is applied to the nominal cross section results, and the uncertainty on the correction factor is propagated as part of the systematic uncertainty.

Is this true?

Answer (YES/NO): YES